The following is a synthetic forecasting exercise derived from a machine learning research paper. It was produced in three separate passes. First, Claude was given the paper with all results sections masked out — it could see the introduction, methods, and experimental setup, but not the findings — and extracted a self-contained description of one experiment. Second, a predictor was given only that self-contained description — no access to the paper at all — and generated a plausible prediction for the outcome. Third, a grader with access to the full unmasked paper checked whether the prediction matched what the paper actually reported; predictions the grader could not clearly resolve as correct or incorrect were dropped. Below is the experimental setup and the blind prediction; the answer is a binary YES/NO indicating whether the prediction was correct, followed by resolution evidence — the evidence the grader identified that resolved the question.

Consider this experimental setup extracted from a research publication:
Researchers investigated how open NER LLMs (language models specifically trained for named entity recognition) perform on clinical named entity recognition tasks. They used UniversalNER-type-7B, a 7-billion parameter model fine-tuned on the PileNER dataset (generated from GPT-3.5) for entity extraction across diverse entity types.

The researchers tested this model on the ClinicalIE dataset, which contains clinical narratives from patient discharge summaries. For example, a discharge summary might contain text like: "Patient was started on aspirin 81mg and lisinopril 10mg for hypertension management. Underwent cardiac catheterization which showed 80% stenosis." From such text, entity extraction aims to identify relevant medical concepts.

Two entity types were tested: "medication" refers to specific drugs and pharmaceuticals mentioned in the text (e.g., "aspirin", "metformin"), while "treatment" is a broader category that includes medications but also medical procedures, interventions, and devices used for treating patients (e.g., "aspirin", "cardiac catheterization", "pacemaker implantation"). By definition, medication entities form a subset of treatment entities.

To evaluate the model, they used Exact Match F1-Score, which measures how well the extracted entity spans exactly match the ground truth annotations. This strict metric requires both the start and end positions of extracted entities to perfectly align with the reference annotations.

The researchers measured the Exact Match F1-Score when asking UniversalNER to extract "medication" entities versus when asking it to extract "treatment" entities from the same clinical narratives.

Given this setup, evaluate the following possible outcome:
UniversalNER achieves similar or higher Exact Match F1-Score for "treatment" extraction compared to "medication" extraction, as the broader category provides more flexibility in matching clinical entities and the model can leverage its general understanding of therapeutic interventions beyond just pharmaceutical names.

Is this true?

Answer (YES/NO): NO